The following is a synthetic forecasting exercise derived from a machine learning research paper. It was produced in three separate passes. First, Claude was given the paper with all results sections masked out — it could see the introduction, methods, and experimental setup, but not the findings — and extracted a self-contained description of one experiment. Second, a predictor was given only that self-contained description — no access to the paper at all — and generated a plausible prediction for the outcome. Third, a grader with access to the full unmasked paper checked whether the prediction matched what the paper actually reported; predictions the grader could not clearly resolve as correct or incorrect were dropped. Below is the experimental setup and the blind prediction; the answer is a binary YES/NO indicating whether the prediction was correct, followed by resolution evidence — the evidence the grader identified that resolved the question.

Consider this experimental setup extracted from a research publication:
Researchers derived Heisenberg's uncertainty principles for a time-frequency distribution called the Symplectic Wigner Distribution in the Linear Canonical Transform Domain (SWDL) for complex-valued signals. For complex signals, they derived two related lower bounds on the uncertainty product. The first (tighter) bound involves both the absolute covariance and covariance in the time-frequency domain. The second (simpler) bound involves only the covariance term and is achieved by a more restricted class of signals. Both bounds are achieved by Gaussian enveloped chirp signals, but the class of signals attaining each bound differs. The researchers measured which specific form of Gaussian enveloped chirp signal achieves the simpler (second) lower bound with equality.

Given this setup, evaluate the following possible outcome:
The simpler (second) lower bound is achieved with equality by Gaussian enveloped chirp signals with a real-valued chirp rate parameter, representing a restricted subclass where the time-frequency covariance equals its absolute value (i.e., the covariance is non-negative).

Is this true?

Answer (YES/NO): NO